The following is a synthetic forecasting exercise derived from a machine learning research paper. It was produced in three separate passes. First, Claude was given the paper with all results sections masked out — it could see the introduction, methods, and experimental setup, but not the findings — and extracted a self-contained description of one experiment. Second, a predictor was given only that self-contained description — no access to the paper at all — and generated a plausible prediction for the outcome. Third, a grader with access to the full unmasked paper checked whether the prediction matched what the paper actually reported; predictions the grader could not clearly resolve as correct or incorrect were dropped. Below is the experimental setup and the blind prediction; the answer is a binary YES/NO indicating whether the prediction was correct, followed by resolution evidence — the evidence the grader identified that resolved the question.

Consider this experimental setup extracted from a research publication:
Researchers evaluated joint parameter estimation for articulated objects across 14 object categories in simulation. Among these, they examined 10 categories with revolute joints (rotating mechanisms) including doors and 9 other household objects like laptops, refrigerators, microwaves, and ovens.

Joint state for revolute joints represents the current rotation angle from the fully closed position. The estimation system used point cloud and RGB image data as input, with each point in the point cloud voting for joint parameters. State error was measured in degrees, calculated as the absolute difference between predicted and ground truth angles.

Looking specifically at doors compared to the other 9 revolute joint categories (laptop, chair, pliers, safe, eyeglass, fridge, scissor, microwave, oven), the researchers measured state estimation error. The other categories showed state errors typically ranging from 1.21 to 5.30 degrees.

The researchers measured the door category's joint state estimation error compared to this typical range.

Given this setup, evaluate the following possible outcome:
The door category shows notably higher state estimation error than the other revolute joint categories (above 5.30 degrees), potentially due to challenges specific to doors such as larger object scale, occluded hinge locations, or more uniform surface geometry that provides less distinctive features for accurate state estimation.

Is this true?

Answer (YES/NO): YES